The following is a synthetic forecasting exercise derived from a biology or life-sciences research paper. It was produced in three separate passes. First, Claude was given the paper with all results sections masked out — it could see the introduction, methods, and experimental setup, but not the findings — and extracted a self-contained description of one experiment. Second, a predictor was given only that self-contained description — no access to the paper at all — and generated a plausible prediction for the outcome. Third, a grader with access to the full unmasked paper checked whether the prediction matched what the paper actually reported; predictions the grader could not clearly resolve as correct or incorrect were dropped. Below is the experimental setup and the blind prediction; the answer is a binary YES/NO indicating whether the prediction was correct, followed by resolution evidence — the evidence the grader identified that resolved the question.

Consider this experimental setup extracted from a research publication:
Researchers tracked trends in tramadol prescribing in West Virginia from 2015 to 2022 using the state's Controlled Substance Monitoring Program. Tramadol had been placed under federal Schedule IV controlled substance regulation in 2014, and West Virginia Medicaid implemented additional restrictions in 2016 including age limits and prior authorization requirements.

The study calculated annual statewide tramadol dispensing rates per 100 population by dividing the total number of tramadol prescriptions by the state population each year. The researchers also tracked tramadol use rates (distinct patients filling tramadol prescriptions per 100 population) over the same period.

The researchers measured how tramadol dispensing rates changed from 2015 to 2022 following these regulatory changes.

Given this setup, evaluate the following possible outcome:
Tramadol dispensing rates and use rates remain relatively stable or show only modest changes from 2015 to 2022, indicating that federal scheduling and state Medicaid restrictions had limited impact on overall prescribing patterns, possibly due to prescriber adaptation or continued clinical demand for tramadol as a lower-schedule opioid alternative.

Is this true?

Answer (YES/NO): NO